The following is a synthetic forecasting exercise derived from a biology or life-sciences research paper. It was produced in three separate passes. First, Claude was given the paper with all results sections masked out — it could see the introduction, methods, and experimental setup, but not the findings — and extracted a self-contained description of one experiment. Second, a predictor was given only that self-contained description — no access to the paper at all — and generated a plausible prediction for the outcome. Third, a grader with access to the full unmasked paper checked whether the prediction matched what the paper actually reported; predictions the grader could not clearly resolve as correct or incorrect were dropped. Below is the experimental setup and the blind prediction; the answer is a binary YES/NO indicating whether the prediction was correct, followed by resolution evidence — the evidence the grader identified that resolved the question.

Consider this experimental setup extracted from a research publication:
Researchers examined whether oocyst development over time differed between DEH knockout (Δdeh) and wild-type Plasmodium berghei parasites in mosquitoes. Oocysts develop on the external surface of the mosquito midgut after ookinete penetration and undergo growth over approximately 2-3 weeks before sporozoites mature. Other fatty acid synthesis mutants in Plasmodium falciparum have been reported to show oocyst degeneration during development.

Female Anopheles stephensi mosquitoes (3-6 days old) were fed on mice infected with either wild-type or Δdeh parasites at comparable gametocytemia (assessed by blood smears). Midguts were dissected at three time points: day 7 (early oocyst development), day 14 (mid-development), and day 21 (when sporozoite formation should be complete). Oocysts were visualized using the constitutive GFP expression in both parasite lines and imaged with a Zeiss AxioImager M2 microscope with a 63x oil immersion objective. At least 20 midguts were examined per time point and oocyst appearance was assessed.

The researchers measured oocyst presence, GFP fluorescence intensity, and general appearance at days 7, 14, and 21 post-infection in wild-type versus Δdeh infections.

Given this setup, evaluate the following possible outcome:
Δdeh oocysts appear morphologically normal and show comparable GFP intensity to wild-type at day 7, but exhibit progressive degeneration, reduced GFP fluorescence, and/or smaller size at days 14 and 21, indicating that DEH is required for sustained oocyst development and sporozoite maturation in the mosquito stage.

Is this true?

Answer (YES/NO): NO